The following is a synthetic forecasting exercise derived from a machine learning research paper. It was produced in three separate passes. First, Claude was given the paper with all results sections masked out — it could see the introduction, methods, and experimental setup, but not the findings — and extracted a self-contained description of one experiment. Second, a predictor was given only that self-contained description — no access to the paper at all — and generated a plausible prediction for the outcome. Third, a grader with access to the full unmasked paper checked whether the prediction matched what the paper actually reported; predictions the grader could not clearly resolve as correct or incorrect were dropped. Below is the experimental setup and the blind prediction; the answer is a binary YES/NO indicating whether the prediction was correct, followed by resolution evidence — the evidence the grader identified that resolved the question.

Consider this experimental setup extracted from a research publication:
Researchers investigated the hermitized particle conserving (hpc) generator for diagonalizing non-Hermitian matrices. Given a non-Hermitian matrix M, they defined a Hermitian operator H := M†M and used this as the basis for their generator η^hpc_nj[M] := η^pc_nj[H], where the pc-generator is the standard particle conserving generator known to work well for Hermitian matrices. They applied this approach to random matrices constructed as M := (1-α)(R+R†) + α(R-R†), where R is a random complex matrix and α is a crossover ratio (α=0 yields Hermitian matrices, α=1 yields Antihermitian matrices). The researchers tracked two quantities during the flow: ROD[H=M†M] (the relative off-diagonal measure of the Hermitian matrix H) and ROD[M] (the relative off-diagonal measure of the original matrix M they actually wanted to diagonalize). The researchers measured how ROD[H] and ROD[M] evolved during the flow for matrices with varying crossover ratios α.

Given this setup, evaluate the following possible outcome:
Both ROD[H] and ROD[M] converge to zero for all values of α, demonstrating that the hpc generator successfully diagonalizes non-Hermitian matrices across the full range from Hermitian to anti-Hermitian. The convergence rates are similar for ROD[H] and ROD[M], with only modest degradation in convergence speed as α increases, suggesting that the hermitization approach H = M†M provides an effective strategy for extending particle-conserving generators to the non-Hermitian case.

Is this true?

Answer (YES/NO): NO